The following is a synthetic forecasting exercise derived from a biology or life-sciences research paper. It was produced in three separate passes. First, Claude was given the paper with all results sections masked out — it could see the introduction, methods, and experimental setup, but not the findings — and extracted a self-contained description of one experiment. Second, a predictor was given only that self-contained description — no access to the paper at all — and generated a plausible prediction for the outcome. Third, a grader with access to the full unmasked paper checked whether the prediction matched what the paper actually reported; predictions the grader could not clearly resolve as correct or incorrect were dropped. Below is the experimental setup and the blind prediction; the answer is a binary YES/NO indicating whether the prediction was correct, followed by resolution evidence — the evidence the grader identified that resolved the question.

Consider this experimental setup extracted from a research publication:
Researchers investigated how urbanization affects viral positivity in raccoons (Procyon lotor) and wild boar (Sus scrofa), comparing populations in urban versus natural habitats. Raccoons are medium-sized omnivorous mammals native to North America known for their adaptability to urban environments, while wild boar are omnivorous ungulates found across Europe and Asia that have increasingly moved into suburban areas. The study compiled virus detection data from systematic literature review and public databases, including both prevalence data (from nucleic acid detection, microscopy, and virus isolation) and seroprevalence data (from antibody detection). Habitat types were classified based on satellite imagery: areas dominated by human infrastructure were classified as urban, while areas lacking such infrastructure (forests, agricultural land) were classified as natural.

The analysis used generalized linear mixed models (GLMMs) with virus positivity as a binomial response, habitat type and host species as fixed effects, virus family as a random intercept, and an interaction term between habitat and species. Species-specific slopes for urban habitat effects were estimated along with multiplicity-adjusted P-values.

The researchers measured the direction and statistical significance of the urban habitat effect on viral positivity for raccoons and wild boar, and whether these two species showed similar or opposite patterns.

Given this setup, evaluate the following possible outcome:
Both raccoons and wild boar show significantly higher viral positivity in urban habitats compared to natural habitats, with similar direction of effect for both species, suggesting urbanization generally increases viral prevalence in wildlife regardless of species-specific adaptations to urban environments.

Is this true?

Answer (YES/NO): NO